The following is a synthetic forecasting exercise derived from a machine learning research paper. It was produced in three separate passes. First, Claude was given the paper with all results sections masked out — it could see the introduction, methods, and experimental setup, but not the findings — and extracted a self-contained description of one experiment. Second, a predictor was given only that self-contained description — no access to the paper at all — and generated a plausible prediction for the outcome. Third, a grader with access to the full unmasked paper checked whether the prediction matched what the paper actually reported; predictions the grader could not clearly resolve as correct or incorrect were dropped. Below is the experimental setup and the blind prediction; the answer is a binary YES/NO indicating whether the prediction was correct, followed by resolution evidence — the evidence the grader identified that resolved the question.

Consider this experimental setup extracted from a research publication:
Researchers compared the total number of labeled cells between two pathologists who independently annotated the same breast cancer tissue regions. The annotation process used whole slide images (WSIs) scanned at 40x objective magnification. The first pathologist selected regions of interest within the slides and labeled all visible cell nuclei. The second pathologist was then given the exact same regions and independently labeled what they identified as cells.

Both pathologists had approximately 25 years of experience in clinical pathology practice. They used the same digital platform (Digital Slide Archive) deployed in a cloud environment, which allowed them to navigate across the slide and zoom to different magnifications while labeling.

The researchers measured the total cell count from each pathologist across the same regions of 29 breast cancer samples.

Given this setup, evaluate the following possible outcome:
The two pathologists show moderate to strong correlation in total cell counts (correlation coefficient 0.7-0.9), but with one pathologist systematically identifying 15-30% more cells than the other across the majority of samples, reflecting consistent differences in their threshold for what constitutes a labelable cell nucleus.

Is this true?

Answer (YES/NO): NO